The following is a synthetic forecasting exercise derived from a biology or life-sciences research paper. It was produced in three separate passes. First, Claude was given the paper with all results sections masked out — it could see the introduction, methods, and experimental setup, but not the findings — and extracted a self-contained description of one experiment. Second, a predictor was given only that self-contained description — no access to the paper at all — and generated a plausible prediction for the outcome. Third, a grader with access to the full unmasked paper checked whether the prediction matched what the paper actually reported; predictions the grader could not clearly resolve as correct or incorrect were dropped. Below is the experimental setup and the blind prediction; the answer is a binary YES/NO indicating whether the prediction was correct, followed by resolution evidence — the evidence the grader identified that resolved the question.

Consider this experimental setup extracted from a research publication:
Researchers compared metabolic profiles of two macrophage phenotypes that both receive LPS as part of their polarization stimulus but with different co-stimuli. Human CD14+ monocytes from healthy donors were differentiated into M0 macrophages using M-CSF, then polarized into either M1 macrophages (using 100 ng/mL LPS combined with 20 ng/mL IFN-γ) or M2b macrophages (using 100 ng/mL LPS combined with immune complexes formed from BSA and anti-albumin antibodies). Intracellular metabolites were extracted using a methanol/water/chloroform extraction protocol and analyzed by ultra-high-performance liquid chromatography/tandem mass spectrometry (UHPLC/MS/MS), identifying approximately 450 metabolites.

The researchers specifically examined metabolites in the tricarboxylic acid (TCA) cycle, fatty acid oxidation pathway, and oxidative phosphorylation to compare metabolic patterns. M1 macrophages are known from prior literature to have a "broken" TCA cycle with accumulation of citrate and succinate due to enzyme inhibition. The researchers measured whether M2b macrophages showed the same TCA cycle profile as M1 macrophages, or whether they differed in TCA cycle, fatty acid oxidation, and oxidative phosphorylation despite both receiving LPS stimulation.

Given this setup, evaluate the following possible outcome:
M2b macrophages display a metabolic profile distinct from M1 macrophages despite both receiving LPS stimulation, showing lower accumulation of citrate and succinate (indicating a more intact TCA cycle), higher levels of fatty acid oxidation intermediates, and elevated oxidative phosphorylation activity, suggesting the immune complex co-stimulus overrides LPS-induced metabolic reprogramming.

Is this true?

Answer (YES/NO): NO